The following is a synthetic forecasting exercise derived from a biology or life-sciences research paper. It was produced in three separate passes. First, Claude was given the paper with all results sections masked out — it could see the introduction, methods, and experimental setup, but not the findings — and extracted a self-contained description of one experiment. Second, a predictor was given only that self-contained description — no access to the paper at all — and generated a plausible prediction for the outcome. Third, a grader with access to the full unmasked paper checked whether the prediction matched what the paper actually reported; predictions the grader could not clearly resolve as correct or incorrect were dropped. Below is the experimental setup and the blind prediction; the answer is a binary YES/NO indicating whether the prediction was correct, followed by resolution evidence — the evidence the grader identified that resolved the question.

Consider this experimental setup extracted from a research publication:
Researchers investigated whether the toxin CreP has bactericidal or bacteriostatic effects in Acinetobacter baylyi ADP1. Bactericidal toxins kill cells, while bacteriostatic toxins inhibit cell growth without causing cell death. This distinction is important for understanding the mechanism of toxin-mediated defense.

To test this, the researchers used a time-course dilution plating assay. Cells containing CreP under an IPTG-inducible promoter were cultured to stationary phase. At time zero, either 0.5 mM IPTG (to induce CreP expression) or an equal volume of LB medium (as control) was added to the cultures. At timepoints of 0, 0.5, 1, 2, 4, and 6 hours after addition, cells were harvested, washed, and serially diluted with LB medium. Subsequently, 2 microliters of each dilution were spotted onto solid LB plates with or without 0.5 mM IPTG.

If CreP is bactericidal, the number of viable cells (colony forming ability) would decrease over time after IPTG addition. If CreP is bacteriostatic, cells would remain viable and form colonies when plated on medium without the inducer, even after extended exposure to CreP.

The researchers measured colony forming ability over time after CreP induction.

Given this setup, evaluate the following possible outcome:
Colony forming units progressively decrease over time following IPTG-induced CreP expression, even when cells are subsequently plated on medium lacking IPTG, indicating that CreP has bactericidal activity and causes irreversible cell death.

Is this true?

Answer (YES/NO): NO